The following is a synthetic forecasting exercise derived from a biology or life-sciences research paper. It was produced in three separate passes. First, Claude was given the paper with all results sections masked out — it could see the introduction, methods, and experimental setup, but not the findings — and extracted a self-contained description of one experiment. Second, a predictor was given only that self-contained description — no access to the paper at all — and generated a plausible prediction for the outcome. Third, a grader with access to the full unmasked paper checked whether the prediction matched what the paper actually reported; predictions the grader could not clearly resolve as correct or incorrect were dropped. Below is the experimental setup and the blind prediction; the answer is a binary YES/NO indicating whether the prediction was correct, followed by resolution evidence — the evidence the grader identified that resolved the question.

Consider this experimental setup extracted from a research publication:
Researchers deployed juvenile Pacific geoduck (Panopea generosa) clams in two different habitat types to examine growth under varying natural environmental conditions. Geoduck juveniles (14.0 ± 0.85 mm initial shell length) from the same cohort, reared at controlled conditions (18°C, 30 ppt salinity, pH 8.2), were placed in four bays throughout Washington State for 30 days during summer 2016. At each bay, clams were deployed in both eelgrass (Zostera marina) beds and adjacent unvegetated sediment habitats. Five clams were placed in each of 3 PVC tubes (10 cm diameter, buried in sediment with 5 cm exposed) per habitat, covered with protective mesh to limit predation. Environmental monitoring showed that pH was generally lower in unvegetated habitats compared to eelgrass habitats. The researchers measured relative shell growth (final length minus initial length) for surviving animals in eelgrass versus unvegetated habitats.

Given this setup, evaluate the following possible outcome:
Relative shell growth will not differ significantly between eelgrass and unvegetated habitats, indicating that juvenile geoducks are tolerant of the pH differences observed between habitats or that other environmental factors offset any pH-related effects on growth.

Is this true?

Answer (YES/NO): YES